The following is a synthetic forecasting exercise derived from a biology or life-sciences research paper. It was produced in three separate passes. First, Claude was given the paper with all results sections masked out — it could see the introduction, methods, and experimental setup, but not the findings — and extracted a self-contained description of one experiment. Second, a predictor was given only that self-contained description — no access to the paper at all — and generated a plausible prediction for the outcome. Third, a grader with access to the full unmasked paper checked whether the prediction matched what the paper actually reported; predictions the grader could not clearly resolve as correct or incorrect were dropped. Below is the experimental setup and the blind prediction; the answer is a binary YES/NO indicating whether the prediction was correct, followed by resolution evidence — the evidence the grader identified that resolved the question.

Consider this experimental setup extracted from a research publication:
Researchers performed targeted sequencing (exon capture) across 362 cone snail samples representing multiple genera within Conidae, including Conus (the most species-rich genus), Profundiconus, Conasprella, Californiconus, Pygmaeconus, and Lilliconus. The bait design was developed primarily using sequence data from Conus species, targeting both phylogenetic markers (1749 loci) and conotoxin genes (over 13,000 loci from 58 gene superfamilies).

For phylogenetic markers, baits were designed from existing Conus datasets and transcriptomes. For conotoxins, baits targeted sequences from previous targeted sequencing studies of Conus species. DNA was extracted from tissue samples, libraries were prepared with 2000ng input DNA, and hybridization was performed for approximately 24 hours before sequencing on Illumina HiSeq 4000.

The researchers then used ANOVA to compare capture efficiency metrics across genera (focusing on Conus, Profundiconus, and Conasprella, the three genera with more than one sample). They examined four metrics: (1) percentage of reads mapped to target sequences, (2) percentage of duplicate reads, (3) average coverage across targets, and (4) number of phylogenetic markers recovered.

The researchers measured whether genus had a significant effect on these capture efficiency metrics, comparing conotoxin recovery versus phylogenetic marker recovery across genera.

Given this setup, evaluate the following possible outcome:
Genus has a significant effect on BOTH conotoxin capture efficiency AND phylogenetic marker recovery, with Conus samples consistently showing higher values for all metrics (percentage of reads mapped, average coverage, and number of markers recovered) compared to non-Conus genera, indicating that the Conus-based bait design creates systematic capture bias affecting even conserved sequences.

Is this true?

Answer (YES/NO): NO